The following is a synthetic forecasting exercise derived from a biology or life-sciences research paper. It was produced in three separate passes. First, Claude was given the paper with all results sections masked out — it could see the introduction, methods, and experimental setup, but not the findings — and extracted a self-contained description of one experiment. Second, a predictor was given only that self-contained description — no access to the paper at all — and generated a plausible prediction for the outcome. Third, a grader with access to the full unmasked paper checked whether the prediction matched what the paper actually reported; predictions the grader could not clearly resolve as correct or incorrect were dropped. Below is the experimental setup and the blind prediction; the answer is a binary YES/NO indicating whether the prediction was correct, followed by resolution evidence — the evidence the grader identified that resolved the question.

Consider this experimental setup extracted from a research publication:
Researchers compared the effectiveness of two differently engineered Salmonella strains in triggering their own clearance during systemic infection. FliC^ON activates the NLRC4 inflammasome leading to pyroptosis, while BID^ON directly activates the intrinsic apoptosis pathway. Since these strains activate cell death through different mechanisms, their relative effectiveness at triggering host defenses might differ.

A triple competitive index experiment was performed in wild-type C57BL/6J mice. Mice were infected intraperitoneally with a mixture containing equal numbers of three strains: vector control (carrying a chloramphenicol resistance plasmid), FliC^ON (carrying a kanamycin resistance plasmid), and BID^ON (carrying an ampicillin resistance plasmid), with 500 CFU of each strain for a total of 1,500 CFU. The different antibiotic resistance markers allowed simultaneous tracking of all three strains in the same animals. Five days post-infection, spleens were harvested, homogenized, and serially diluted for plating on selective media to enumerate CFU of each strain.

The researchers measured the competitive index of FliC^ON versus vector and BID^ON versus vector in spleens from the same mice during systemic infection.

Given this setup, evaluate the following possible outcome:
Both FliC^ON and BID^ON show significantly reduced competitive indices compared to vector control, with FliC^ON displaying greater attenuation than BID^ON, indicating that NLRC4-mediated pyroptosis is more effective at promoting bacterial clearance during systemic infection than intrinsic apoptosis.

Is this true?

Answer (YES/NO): NO